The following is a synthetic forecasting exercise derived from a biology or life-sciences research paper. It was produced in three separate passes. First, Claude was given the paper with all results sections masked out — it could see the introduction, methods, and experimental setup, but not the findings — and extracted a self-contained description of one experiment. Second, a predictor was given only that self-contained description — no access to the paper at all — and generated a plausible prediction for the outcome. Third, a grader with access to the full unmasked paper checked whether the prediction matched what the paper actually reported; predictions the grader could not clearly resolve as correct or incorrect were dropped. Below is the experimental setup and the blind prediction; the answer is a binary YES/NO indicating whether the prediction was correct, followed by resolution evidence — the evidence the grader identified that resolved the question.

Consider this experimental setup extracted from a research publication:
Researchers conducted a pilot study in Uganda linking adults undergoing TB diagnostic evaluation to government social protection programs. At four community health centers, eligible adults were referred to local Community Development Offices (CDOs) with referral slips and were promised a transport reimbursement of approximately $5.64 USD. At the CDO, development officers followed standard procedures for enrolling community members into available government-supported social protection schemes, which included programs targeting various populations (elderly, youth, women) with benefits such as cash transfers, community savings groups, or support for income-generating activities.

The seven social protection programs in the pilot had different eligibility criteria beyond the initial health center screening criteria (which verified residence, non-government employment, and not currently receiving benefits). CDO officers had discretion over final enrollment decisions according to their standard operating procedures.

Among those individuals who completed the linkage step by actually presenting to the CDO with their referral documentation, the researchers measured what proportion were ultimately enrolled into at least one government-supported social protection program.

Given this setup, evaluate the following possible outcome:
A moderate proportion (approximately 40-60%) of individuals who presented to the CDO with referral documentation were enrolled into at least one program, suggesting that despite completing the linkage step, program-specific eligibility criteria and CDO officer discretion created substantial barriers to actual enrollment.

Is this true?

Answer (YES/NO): NO